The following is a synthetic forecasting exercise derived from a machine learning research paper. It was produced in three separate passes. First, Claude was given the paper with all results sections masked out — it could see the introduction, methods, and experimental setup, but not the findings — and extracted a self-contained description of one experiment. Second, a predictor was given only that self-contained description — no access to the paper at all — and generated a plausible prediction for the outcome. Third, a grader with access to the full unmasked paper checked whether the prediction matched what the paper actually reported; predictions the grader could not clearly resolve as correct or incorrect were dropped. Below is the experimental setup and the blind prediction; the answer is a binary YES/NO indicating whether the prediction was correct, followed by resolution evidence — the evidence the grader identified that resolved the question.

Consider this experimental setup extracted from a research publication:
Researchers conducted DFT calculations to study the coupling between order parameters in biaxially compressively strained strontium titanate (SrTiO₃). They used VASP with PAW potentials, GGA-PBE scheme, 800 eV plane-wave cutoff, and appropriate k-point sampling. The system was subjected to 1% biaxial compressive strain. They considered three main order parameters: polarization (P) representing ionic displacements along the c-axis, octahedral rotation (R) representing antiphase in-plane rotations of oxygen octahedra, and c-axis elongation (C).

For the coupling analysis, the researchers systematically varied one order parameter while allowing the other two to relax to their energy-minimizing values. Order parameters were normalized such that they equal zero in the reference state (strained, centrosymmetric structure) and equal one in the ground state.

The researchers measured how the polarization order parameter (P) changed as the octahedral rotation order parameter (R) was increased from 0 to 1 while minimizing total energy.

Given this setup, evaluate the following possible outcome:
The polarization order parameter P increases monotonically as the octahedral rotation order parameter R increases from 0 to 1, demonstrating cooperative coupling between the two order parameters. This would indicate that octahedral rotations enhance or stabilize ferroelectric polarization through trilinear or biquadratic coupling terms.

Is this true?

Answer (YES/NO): NO